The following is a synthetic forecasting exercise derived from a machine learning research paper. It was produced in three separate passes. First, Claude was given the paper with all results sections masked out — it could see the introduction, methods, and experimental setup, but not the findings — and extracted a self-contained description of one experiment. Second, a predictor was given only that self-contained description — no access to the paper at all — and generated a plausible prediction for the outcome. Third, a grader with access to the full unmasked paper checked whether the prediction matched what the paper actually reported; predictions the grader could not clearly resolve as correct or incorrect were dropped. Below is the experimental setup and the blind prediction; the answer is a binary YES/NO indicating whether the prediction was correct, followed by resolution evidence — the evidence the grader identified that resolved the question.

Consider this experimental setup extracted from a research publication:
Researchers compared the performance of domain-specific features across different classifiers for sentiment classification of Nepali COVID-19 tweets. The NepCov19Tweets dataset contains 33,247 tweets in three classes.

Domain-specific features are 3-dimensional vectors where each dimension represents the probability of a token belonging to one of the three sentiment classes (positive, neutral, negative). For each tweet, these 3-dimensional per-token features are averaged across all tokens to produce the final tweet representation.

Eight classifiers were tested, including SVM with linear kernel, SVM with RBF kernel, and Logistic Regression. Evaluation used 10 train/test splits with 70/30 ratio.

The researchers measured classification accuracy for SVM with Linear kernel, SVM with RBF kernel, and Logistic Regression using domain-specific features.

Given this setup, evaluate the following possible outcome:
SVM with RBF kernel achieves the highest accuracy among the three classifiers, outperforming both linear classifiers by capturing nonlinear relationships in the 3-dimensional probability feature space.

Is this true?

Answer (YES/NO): NO